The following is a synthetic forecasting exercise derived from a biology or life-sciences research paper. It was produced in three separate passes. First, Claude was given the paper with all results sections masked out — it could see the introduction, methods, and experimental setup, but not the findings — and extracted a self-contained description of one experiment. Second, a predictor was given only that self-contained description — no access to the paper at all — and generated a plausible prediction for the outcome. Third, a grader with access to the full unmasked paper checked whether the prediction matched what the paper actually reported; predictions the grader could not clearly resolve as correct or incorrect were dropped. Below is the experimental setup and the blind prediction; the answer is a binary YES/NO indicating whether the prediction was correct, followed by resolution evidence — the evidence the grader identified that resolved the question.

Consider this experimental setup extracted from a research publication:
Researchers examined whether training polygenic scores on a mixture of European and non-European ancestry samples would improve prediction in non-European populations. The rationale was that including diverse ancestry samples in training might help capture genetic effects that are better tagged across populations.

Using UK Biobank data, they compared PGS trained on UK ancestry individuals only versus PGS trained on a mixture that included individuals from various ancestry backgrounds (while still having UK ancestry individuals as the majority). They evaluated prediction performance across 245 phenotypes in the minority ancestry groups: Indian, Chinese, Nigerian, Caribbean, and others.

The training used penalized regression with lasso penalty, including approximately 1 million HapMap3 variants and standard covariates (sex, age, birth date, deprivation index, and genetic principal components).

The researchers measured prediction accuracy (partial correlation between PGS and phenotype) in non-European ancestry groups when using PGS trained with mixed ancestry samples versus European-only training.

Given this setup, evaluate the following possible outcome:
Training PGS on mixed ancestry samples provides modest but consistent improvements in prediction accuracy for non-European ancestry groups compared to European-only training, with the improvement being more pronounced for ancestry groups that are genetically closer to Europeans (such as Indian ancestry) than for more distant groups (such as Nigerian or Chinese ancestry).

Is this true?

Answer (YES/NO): NO